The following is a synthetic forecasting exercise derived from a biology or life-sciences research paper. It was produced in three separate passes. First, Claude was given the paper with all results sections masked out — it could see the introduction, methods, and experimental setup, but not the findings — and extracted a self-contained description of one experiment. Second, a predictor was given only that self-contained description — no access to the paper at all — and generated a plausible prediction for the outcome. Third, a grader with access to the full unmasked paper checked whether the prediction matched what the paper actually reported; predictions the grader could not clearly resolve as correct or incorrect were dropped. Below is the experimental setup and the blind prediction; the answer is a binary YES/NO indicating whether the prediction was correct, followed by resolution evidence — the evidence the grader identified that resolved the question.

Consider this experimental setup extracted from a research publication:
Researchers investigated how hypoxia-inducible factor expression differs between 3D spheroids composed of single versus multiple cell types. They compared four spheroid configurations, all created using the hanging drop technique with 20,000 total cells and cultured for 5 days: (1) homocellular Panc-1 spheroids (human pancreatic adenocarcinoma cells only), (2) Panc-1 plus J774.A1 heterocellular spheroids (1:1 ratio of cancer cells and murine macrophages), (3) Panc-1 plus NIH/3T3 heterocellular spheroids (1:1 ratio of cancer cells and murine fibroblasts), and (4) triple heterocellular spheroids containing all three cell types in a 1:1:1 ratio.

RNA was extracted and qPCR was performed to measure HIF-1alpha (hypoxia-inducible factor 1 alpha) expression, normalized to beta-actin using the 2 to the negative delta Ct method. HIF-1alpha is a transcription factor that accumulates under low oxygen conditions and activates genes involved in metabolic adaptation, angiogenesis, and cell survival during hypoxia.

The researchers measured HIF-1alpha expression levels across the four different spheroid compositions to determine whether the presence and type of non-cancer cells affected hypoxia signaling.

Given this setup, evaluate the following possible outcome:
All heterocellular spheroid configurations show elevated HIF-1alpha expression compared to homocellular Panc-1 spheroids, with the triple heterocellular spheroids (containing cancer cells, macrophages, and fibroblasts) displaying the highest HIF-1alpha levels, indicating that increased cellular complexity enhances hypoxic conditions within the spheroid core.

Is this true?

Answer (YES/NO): NO